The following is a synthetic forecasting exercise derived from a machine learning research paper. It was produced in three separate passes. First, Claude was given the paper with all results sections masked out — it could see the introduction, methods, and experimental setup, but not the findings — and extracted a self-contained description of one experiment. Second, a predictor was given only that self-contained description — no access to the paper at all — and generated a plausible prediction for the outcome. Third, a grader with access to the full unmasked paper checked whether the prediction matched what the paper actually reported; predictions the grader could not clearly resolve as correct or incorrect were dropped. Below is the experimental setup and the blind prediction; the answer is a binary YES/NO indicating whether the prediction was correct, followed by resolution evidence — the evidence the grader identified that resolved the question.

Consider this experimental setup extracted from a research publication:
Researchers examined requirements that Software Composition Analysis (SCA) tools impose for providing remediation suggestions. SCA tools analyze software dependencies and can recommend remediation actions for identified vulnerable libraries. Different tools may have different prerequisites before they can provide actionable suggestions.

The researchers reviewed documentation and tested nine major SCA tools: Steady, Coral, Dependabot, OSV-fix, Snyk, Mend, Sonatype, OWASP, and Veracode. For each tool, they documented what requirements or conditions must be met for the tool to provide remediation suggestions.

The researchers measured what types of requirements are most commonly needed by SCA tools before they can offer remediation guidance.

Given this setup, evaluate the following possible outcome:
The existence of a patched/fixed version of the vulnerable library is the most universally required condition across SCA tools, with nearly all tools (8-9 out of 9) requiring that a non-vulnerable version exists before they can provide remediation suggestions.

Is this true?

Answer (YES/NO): NO